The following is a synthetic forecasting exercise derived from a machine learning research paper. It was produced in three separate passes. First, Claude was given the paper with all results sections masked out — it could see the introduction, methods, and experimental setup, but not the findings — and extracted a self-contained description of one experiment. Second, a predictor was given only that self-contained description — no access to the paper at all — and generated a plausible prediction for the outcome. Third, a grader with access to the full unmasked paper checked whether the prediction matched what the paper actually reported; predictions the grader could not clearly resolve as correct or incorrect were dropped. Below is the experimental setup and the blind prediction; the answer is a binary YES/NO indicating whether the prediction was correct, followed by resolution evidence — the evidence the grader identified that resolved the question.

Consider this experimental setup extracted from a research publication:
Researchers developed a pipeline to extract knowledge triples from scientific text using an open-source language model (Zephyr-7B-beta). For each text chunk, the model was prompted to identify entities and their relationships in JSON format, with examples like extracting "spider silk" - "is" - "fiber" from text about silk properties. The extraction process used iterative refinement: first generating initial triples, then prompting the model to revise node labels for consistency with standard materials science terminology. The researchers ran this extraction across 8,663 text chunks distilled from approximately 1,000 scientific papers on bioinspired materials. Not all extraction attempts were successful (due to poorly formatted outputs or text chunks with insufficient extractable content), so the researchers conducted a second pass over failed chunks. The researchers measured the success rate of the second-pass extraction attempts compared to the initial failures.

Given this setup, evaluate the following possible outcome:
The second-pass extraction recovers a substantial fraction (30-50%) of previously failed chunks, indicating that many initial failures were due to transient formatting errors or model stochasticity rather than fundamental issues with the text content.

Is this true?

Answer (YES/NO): NO